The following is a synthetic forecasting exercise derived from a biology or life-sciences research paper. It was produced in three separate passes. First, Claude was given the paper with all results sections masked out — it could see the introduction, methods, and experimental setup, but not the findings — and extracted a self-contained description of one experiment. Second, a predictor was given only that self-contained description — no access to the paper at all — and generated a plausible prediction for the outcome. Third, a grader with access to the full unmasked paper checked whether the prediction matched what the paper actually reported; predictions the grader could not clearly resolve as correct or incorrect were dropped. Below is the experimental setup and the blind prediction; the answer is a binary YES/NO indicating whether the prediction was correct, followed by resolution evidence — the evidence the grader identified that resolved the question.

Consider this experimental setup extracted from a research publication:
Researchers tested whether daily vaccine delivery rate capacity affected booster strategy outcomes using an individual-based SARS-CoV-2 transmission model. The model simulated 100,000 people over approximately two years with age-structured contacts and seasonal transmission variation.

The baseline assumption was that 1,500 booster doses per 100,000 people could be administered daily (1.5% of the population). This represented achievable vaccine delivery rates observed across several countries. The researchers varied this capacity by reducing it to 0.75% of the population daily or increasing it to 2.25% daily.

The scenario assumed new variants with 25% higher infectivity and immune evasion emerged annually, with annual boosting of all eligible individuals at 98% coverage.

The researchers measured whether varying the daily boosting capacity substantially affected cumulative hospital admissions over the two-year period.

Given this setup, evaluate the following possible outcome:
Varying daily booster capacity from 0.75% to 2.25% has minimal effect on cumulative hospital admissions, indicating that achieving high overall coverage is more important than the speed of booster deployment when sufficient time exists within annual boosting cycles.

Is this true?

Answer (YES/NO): YES